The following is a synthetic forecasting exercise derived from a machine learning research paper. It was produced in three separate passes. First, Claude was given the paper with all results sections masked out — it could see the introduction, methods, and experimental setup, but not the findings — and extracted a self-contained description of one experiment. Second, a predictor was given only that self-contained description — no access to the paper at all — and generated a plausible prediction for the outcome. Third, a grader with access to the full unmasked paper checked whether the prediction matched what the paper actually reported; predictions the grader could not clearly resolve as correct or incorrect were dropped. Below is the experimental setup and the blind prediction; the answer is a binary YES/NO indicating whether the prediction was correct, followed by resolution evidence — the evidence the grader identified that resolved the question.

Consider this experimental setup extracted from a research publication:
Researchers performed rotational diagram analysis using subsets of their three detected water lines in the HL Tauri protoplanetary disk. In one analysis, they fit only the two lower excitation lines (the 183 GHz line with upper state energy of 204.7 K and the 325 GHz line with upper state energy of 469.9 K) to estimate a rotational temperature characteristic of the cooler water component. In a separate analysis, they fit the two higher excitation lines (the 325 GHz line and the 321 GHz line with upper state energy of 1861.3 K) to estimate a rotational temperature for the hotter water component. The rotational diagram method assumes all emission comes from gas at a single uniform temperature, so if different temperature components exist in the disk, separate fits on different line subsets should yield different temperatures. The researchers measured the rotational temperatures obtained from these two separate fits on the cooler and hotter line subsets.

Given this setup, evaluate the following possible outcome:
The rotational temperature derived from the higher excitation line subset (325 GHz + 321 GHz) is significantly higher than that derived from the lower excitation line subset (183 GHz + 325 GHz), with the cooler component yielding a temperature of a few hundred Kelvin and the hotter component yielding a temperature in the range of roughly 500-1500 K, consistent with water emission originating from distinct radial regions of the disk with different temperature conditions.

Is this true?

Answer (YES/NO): YES